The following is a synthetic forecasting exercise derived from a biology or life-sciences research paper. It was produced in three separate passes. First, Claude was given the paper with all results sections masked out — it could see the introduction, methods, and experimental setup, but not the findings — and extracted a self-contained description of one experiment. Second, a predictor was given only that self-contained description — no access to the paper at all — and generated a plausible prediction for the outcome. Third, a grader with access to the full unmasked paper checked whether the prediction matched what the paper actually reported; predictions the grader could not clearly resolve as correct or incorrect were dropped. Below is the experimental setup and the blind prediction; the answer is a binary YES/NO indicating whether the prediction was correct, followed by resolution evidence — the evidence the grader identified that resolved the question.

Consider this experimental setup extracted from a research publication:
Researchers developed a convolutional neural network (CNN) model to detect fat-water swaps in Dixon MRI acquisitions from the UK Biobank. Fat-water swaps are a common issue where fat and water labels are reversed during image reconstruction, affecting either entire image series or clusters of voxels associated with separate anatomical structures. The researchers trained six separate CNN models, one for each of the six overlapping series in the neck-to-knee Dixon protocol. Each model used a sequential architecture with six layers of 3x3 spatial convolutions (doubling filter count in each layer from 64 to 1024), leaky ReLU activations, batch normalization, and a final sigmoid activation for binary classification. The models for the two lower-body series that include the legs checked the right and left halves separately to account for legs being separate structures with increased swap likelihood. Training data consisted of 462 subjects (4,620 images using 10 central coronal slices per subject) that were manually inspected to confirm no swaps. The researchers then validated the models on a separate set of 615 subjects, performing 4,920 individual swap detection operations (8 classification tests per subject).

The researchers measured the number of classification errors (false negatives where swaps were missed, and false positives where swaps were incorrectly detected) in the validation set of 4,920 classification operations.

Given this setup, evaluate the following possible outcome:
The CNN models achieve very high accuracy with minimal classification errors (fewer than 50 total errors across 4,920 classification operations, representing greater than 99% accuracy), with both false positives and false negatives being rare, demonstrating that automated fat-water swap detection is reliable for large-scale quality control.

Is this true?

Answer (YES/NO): YES